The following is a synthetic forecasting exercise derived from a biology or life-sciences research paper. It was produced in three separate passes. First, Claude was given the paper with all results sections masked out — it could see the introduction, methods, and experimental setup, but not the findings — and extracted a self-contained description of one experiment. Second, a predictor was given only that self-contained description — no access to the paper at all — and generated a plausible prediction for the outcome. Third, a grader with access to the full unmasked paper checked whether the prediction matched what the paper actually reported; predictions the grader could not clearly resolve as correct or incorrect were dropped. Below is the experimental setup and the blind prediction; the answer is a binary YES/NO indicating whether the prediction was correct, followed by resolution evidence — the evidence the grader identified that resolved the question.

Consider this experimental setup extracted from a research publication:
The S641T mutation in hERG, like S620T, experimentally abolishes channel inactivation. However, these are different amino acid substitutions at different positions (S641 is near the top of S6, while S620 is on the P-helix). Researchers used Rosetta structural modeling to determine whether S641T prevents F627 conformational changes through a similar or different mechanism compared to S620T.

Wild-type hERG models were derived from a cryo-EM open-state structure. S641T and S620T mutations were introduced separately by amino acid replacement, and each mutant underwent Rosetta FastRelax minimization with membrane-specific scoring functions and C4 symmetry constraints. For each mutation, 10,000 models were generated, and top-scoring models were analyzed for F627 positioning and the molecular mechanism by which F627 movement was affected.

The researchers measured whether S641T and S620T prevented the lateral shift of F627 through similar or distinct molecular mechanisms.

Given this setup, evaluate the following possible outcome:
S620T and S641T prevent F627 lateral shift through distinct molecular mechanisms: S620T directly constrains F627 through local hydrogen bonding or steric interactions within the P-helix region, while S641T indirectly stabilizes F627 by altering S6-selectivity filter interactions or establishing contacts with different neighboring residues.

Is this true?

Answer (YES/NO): YES